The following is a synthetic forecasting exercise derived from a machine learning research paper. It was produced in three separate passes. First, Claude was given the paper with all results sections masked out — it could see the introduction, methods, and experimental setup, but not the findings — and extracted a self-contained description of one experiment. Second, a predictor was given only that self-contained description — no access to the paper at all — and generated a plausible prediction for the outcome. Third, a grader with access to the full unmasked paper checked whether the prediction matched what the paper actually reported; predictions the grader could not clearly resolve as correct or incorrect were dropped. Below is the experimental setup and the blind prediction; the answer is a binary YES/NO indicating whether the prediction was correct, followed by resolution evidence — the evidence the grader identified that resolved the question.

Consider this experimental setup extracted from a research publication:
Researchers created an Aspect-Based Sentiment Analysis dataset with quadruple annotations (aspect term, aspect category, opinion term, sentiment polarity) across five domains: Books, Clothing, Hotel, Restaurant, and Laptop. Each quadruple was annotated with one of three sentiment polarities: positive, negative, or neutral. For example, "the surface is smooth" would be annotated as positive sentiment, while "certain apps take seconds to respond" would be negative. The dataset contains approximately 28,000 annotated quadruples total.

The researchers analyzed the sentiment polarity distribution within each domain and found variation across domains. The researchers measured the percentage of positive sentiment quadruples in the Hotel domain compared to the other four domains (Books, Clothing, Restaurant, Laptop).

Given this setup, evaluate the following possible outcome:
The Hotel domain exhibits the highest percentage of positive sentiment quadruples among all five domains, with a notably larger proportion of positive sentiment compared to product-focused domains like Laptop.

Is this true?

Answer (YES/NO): YES